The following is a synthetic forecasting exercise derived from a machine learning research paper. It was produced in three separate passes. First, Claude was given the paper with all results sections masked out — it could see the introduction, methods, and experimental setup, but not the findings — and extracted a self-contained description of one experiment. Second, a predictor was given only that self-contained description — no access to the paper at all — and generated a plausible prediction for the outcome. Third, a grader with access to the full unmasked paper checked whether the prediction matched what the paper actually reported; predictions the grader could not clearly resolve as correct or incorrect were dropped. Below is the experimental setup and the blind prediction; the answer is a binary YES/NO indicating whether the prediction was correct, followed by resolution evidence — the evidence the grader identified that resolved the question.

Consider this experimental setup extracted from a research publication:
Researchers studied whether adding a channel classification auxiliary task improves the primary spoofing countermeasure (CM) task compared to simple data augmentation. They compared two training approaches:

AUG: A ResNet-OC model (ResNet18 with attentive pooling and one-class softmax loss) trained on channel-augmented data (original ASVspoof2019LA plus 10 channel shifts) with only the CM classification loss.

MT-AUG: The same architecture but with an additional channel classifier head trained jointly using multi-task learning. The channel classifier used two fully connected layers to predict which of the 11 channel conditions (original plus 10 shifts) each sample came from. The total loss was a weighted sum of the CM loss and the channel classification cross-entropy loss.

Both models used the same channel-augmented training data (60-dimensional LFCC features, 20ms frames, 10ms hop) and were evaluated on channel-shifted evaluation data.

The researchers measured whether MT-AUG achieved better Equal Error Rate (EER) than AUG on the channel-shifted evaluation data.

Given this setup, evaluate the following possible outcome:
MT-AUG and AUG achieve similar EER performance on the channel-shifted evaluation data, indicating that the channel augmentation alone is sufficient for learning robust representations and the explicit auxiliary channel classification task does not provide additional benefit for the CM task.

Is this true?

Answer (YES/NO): NO